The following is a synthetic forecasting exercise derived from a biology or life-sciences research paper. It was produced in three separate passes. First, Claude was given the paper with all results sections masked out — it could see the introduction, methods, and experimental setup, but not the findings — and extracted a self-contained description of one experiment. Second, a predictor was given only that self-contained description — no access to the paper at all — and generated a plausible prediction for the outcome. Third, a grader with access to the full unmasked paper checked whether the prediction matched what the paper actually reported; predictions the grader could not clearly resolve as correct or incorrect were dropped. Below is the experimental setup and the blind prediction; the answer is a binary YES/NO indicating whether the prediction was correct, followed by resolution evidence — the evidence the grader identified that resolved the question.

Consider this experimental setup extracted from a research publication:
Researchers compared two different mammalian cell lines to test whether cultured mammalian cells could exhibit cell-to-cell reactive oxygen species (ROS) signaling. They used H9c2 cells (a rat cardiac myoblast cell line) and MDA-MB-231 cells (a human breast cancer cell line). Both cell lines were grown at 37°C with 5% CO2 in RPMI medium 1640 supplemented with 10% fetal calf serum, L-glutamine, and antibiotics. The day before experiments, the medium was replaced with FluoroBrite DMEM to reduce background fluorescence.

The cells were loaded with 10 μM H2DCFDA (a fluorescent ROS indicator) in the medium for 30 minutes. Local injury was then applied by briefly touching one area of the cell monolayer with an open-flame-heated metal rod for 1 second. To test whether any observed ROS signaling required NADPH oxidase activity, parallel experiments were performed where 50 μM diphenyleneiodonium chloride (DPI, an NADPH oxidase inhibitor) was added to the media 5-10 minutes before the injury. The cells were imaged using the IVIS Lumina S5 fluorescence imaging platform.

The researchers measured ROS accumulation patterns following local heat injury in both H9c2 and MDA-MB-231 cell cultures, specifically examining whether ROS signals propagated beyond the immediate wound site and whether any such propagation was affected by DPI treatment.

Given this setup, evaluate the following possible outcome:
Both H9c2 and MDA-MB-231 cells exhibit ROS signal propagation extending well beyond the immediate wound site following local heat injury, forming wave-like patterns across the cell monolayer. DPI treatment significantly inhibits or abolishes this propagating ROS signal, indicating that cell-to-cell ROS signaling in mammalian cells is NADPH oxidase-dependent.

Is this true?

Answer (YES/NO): YES